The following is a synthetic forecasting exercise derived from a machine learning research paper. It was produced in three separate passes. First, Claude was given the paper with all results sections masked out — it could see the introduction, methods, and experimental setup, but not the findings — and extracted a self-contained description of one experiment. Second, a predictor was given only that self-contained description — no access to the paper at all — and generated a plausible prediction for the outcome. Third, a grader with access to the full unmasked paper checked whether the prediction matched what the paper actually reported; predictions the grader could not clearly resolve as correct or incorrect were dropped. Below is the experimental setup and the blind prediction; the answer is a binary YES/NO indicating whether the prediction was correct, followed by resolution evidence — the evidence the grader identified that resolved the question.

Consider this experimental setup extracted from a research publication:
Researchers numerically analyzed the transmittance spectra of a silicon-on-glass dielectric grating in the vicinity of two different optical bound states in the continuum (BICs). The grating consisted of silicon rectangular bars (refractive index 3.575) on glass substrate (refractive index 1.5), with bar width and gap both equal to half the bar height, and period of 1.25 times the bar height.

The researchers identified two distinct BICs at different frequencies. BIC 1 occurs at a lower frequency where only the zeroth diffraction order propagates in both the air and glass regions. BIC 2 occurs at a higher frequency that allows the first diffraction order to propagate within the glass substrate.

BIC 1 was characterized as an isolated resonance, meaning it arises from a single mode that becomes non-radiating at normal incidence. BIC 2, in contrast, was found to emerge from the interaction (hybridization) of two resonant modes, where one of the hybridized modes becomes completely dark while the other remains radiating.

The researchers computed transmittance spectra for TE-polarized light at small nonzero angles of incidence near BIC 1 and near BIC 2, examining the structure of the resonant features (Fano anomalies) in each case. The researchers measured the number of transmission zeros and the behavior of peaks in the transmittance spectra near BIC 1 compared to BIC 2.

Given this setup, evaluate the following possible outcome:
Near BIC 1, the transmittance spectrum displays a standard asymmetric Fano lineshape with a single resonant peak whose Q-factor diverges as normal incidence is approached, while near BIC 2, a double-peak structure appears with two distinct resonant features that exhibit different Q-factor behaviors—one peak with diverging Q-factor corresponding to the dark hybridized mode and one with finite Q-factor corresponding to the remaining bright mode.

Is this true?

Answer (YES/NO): YES